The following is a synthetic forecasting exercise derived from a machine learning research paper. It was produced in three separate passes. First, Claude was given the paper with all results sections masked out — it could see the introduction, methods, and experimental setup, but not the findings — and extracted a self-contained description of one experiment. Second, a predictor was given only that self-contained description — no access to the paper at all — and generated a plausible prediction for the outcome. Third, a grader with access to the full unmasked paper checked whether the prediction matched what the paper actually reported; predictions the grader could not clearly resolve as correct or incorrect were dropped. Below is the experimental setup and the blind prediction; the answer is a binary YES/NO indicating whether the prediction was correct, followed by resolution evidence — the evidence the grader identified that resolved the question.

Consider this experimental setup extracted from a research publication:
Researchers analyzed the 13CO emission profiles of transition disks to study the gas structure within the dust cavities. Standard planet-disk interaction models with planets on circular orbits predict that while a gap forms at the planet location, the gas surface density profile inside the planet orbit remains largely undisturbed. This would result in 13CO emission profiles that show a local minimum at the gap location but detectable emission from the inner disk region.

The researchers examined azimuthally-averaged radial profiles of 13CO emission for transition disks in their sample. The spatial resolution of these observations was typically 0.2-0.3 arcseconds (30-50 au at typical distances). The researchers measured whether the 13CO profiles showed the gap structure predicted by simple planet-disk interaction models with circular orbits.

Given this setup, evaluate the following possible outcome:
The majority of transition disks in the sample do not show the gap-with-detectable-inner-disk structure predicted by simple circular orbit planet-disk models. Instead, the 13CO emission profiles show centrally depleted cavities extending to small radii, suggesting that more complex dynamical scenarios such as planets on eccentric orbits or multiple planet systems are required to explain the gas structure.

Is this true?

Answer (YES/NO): YES